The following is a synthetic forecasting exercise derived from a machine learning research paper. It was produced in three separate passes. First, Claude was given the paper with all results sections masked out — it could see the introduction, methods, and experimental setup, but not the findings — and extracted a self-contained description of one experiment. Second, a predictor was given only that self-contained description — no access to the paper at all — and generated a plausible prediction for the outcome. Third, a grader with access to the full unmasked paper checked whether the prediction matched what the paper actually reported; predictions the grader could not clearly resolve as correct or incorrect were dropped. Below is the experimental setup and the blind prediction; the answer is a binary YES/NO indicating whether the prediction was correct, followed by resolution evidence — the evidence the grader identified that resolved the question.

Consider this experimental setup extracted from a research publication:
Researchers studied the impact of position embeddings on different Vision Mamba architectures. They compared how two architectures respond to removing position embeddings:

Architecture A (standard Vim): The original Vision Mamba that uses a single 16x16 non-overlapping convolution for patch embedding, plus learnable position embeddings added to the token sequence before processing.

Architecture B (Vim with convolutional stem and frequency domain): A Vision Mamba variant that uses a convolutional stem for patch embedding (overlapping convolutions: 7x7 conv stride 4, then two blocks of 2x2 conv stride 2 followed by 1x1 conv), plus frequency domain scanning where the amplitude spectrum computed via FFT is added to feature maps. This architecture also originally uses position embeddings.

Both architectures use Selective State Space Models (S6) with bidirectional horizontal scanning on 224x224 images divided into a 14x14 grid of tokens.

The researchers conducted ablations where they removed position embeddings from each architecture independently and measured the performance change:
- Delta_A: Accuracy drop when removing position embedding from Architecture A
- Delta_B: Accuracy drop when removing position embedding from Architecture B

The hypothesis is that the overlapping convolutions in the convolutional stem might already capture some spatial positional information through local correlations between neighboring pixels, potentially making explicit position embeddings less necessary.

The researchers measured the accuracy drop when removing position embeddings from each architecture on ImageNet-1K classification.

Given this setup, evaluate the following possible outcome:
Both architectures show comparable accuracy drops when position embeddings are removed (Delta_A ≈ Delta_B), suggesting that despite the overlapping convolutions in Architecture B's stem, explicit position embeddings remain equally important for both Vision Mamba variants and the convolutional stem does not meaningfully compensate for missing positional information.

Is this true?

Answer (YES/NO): NO